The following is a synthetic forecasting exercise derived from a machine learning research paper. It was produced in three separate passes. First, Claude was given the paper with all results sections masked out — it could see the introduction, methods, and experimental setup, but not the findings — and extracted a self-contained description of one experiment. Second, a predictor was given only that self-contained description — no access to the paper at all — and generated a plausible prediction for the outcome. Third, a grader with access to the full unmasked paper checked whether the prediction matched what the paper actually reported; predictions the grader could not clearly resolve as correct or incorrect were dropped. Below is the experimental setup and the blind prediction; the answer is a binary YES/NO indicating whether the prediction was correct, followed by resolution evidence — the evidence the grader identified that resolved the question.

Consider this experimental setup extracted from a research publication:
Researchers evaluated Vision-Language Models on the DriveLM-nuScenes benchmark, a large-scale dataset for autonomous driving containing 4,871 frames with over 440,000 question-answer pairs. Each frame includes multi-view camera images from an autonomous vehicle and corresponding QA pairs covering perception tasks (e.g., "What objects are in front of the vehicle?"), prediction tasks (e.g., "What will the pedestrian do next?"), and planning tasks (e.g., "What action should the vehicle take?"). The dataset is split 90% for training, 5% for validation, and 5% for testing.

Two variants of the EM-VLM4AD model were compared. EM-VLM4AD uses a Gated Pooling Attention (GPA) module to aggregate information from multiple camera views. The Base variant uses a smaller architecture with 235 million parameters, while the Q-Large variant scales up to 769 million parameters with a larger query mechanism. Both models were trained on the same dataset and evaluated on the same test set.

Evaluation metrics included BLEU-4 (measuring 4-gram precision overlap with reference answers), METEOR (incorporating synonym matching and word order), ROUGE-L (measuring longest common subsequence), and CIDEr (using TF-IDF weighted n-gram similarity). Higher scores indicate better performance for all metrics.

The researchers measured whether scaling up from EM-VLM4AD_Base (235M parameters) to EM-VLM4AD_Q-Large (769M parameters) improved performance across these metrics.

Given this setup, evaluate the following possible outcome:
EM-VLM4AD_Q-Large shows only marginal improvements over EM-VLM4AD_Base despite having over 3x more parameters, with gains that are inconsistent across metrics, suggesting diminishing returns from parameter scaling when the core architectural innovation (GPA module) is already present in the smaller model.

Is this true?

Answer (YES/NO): NO